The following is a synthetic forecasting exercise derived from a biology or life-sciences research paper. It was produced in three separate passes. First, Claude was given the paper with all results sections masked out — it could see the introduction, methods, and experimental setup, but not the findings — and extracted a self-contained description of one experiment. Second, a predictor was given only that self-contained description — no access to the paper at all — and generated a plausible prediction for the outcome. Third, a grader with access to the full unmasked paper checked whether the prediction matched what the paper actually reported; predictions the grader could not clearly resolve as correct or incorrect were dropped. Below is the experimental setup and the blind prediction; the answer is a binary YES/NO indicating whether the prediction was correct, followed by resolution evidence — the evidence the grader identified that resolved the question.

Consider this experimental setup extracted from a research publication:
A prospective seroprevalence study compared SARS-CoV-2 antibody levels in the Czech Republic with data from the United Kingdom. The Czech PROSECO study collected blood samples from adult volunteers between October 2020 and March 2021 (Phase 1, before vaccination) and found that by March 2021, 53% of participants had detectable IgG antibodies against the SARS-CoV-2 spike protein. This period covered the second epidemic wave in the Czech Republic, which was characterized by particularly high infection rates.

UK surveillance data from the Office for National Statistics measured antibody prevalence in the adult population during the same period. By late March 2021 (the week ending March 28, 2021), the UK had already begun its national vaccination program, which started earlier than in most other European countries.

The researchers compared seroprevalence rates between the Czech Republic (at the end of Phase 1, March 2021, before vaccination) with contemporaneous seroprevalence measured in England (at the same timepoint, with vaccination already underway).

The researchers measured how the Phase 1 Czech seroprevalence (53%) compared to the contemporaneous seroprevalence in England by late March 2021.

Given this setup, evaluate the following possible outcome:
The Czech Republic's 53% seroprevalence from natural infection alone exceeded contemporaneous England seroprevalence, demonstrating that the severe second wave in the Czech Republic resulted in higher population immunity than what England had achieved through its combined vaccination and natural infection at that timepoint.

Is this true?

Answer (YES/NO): NO